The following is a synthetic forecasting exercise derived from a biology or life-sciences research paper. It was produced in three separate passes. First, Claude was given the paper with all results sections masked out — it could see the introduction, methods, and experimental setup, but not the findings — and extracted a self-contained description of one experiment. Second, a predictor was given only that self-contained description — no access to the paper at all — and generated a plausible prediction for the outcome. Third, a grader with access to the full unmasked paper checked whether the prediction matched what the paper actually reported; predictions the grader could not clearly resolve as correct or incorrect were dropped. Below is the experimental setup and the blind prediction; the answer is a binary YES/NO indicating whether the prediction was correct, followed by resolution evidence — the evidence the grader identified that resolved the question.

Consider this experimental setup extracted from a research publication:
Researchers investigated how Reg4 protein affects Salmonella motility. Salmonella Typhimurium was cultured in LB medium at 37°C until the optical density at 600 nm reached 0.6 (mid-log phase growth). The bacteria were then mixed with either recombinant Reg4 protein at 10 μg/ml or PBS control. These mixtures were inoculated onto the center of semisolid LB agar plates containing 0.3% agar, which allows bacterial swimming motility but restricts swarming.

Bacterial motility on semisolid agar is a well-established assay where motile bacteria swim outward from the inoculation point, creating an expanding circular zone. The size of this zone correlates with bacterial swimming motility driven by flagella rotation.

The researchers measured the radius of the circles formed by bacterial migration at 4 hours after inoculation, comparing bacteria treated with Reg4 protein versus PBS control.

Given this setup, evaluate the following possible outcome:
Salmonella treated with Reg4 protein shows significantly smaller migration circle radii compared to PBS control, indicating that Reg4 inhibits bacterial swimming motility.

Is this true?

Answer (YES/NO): YES